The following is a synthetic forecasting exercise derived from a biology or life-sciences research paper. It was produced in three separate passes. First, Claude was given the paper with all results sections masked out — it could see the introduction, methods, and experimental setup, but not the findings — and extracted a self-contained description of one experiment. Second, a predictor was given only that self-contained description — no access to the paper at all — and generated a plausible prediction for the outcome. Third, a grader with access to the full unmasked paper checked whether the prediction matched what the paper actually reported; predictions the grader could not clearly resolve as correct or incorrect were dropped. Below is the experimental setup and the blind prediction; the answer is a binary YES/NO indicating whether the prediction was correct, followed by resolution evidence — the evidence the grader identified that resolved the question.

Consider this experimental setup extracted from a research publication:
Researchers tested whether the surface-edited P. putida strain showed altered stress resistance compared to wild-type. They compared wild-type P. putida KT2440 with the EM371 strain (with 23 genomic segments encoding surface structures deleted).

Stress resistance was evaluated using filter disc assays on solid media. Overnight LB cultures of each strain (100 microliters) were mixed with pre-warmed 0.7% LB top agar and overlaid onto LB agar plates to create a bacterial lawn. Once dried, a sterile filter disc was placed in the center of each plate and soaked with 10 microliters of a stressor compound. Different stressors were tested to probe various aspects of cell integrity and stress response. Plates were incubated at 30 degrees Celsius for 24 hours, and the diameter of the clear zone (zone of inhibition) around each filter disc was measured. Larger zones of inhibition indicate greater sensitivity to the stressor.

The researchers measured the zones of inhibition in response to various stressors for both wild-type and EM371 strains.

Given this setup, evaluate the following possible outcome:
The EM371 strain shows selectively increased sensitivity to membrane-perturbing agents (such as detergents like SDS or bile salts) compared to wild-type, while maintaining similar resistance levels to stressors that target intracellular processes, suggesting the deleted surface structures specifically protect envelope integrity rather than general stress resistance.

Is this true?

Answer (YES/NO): NO